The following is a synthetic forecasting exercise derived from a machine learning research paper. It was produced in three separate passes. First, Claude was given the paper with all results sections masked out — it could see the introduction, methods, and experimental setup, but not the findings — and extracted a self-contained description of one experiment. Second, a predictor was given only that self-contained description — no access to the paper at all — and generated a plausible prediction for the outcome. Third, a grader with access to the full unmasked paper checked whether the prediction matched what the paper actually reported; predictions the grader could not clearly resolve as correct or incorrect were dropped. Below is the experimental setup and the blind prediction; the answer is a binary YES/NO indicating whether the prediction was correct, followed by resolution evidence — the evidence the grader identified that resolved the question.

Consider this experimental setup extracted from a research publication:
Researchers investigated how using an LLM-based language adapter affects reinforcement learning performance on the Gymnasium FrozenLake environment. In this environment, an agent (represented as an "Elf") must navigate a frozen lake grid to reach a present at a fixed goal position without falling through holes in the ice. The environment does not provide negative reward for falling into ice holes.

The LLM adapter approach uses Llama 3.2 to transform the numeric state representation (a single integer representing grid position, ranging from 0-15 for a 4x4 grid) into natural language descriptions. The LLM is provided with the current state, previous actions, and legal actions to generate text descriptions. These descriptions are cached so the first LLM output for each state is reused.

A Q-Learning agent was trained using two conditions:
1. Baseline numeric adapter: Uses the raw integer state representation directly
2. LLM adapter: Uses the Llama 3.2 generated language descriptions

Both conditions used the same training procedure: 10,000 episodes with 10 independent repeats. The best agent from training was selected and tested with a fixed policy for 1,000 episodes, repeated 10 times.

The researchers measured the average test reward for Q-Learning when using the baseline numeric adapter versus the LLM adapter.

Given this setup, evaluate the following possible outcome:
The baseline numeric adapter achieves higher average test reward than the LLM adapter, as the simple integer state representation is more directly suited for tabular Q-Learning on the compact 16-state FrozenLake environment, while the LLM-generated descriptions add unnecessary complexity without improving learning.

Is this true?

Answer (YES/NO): YES